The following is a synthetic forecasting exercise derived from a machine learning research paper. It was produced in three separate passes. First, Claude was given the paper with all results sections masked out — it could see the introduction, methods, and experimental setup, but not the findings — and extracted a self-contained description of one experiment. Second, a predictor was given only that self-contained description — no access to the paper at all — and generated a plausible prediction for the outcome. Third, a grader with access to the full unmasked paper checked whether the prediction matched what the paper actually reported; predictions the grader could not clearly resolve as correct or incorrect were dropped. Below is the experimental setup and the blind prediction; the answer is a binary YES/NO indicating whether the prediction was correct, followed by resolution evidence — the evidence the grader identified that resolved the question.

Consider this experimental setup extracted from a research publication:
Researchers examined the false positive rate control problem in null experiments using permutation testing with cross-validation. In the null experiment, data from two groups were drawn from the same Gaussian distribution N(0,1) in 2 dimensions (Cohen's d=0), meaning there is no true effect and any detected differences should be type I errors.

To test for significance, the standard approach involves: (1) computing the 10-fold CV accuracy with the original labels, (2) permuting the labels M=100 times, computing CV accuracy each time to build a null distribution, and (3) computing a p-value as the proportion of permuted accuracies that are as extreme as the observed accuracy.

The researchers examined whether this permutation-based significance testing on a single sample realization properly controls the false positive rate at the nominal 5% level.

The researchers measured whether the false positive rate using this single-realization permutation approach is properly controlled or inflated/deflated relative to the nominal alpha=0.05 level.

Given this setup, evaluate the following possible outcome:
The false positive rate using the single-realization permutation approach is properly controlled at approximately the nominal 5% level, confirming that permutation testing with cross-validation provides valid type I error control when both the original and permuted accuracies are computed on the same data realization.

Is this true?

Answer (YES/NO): NO